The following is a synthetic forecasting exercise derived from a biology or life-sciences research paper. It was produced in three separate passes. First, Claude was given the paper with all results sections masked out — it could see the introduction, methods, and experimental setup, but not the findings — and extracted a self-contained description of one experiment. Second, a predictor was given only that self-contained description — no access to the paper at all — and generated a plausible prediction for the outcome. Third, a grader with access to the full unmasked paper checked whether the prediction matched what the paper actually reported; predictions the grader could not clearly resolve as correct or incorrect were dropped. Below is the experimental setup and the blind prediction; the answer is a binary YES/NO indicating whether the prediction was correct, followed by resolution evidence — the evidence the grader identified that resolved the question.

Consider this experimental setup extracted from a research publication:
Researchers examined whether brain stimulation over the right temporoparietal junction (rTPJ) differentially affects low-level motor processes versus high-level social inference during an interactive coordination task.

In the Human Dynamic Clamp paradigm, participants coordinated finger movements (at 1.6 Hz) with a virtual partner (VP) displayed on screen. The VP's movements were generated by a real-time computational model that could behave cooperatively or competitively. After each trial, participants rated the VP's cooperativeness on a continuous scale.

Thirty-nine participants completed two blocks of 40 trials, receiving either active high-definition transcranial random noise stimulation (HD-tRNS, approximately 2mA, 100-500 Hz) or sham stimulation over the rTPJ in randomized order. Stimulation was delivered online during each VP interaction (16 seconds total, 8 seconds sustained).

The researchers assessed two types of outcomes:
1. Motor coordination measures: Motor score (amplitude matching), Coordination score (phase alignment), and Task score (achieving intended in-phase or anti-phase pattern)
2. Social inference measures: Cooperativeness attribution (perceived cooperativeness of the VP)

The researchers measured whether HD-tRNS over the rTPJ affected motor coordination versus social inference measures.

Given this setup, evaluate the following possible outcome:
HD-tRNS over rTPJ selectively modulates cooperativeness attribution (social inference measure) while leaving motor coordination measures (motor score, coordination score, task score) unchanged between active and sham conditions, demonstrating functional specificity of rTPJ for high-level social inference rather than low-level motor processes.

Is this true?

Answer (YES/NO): YES